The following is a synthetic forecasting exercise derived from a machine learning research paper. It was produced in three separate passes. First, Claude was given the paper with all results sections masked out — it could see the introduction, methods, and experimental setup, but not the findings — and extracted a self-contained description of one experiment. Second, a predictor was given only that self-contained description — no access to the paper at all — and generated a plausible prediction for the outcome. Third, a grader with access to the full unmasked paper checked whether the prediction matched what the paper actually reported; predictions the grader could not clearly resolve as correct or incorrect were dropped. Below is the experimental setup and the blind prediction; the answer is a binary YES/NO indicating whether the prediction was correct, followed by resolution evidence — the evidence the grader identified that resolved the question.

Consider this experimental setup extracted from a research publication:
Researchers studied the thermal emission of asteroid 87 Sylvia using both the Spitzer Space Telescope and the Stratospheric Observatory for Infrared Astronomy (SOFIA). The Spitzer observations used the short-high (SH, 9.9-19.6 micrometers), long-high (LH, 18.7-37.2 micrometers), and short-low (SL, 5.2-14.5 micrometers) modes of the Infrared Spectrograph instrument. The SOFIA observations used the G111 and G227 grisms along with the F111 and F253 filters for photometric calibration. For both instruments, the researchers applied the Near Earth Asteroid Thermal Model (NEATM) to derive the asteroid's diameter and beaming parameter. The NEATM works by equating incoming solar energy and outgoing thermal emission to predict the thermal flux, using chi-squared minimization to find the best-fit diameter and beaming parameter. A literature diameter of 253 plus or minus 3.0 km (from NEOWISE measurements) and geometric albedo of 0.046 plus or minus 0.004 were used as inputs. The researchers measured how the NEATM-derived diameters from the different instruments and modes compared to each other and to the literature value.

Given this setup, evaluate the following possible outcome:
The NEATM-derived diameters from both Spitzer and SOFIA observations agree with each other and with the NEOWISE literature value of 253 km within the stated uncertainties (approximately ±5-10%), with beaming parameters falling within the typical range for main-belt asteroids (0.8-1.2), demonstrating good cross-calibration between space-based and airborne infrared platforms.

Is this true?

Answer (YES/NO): NO